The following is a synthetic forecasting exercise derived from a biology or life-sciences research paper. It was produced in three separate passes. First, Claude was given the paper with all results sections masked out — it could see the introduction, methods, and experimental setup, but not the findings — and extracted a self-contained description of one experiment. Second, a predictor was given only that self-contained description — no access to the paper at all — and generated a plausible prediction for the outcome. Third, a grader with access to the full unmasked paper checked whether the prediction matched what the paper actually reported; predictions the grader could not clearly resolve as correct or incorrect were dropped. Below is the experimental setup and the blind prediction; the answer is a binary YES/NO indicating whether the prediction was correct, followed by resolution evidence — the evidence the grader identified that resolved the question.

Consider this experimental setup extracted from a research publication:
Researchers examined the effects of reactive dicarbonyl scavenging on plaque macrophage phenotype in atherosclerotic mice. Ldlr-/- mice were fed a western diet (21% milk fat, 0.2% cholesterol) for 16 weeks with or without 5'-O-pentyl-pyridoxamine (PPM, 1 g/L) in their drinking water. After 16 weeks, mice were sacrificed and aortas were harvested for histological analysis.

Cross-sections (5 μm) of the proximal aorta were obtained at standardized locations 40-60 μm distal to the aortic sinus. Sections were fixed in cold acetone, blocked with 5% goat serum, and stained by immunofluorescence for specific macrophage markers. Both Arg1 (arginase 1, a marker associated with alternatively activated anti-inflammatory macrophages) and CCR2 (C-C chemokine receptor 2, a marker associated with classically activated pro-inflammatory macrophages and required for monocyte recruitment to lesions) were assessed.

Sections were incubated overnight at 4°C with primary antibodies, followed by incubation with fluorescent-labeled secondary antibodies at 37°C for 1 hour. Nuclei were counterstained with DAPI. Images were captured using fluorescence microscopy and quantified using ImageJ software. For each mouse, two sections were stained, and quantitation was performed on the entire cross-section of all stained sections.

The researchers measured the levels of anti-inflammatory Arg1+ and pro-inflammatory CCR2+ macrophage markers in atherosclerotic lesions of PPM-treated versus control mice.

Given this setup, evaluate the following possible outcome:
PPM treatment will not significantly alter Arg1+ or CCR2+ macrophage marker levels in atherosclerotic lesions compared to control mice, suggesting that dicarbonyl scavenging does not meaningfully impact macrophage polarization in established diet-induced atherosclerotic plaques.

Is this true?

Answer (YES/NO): NO